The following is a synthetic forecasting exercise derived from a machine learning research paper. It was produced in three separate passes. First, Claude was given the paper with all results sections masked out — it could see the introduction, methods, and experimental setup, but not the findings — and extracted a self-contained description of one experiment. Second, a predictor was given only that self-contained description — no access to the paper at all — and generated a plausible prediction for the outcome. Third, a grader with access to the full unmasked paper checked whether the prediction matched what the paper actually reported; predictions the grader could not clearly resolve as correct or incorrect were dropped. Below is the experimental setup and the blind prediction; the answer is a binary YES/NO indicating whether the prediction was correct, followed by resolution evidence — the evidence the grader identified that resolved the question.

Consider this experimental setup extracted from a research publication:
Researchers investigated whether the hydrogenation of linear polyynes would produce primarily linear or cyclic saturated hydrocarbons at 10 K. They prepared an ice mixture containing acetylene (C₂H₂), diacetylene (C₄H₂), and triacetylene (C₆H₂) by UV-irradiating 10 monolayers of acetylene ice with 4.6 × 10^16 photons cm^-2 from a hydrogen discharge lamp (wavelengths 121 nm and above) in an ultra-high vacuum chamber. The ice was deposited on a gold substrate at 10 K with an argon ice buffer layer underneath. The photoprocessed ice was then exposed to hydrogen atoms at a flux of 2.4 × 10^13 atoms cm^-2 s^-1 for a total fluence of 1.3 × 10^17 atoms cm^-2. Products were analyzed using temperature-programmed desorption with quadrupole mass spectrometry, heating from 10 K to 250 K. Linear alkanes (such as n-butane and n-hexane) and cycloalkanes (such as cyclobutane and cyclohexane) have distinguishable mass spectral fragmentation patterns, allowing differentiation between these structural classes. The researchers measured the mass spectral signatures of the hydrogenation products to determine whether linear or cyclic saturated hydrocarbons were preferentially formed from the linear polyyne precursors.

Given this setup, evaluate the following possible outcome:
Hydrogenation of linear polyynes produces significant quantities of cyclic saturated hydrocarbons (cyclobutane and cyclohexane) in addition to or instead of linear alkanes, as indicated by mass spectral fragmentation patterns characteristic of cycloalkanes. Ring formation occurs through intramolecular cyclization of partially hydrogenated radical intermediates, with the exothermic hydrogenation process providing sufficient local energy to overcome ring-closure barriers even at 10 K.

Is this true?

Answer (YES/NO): NO